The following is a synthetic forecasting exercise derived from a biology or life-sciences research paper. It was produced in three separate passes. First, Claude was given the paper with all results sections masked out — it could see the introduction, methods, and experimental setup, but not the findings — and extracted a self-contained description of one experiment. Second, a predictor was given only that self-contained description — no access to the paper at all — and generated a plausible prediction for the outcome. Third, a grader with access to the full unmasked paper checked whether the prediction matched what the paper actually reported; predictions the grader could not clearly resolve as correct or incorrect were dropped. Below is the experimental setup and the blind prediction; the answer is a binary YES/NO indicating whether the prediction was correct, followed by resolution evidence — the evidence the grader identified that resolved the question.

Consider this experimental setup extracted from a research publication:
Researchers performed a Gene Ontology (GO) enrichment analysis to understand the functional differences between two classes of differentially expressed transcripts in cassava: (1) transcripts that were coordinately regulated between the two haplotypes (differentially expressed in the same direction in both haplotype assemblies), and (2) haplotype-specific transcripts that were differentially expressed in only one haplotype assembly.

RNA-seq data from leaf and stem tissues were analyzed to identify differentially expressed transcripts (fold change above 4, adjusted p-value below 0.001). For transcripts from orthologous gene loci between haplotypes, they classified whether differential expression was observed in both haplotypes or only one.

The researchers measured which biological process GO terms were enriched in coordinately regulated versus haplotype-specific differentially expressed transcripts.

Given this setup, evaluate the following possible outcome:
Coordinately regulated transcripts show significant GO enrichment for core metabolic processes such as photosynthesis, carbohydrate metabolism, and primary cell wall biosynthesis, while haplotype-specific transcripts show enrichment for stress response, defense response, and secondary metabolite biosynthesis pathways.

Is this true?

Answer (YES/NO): NO